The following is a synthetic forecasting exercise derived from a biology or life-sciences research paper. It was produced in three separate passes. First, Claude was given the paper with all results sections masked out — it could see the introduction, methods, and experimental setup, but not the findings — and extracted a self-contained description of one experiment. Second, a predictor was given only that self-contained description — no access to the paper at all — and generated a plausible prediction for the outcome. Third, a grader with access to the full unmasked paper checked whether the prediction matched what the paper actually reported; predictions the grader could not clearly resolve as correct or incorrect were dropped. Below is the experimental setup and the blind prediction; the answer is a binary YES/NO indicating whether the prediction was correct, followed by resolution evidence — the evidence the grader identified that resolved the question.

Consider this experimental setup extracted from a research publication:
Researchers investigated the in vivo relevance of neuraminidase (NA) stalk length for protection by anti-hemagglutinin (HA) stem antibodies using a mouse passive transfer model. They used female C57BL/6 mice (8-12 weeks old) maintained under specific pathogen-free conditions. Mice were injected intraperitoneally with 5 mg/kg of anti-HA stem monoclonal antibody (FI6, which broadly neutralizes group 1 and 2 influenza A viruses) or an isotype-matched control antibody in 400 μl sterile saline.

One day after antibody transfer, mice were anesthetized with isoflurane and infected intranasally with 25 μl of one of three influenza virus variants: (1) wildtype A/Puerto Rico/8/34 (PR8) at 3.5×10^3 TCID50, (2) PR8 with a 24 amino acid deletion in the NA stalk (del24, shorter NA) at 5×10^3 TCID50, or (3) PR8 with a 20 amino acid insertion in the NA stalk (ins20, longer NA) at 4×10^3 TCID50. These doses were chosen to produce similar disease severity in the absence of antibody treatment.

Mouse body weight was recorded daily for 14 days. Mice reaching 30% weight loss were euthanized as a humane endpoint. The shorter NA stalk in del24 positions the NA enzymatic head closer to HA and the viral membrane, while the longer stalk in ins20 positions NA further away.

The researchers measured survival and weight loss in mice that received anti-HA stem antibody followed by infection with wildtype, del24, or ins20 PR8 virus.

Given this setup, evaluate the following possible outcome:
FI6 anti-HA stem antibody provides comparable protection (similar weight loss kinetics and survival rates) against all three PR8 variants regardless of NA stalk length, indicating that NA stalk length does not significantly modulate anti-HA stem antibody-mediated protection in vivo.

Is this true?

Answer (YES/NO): NO